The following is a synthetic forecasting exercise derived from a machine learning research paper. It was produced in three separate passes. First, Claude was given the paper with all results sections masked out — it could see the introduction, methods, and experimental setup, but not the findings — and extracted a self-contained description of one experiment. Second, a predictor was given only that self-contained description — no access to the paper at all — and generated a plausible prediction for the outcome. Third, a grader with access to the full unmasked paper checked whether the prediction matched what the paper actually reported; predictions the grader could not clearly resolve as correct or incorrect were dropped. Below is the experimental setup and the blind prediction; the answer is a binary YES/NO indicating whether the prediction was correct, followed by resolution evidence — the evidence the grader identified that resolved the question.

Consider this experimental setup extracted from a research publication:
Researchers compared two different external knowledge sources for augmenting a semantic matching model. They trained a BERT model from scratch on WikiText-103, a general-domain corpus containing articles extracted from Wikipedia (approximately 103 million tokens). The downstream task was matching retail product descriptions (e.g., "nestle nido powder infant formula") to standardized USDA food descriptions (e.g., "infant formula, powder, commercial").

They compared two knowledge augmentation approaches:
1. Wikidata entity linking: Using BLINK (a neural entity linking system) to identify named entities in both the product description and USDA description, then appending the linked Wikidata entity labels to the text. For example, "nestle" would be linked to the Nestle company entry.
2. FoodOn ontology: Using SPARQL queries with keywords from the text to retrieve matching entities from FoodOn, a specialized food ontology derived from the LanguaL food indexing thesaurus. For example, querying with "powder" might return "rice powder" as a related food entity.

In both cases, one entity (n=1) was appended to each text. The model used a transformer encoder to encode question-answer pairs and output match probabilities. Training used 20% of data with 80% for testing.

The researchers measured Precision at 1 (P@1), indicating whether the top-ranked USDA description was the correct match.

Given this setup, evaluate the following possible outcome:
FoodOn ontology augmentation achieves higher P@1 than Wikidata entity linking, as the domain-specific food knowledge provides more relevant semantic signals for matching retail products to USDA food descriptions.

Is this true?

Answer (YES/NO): YES